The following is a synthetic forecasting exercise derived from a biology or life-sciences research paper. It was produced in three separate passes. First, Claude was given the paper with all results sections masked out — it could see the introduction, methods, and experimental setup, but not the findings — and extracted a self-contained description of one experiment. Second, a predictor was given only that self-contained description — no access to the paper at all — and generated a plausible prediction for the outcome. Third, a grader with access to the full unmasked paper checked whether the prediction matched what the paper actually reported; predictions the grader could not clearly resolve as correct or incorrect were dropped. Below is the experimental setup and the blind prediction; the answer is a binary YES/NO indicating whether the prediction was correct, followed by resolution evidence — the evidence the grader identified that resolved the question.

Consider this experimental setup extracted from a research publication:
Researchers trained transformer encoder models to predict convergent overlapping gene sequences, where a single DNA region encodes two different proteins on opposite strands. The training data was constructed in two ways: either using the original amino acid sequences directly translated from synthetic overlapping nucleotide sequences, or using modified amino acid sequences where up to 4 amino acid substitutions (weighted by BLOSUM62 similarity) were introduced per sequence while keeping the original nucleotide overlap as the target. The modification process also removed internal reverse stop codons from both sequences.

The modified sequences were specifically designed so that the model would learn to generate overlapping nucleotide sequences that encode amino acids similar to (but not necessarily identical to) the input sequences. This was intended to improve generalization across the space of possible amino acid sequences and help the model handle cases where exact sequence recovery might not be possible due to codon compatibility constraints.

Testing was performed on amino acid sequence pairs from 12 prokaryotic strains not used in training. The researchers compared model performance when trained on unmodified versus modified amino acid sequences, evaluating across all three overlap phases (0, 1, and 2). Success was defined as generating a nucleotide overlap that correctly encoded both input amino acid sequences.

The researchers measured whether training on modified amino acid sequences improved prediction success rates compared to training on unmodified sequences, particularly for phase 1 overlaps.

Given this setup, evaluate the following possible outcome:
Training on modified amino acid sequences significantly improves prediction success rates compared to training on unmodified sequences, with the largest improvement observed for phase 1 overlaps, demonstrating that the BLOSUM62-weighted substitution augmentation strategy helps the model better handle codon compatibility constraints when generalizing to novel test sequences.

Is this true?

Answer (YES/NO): YES